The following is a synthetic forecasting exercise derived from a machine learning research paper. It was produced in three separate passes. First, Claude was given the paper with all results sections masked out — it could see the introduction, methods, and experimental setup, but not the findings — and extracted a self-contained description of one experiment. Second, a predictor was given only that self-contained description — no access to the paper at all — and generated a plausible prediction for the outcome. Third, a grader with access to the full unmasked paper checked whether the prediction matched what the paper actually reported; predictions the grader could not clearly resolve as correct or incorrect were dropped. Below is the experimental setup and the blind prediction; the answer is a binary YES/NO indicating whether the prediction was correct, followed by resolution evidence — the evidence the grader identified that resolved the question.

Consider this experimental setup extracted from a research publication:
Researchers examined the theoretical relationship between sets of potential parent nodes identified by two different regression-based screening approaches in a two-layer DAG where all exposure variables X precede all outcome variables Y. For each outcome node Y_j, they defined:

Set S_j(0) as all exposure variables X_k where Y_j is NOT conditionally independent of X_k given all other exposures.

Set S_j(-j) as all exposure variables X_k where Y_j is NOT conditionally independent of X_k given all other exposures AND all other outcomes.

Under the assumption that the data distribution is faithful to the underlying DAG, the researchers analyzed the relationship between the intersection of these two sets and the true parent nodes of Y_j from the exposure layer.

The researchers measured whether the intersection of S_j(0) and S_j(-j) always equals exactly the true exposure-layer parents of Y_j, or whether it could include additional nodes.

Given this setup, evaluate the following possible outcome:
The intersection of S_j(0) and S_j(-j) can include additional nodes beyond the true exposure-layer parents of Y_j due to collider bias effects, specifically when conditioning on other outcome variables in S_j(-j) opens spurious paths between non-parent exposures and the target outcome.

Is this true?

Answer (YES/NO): YES